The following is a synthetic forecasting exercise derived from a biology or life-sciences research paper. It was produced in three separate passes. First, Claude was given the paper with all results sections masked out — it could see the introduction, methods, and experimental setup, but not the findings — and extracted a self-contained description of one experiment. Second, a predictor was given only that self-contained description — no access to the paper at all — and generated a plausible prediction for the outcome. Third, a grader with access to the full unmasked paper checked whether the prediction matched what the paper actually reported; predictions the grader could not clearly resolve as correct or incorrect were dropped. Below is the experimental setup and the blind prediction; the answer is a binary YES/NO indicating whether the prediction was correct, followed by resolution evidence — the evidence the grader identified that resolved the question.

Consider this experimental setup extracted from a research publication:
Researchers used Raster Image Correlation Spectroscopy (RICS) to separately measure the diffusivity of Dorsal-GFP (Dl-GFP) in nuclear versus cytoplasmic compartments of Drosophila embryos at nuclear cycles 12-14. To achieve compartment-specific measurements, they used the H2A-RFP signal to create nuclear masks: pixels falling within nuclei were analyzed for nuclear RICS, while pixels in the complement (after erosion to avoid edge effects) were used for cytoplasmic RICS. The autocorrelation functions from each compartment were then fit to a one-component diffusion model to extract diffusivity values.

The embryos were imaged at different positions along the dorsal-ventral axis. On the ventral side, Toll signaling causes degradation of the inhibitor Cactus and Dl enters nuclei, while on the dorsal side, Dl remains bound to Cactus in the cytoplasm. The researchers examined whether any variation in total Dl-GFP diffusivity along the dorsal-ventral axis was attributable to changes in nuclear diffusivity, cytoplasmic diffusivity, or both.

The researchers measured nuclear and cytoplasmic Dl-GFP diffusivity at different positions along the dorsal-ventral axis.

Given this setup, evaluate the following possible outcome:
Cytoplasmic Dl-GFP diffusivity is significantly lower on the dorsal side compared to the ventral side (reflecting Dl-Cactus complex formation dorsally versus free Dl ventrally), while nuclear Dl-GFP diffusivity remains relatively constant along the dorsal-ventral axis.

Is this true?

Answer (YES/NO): NO